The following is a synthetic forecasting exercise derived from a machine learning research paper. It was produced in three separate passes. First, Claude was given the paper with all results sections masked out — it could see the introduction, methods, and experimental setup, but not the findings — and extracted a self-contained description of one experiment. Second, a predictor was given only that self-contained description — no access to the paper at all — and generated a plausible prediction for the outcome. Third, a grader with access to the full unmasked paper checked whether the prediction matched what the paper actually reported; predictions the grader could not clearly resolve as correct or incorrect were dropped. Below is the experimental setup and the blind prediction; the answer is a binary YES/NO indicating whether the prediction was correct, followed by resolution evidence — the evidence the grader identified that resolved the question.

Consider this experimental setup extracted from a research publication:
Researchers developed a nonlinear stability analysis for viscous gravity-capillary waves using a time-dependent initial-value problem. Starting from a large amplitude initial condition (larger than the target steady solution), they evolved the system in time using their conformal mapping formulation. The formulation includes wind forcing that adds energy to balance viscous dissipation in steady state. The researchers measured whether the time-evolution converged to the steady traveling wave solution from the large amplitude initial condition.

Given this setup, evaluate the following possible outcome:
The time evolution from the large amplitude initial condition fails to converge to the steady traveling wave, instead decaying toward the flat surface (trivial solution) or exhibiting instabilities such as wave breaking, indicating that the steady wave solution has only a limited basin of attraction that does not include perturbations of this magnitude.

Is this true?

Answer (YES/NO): NO